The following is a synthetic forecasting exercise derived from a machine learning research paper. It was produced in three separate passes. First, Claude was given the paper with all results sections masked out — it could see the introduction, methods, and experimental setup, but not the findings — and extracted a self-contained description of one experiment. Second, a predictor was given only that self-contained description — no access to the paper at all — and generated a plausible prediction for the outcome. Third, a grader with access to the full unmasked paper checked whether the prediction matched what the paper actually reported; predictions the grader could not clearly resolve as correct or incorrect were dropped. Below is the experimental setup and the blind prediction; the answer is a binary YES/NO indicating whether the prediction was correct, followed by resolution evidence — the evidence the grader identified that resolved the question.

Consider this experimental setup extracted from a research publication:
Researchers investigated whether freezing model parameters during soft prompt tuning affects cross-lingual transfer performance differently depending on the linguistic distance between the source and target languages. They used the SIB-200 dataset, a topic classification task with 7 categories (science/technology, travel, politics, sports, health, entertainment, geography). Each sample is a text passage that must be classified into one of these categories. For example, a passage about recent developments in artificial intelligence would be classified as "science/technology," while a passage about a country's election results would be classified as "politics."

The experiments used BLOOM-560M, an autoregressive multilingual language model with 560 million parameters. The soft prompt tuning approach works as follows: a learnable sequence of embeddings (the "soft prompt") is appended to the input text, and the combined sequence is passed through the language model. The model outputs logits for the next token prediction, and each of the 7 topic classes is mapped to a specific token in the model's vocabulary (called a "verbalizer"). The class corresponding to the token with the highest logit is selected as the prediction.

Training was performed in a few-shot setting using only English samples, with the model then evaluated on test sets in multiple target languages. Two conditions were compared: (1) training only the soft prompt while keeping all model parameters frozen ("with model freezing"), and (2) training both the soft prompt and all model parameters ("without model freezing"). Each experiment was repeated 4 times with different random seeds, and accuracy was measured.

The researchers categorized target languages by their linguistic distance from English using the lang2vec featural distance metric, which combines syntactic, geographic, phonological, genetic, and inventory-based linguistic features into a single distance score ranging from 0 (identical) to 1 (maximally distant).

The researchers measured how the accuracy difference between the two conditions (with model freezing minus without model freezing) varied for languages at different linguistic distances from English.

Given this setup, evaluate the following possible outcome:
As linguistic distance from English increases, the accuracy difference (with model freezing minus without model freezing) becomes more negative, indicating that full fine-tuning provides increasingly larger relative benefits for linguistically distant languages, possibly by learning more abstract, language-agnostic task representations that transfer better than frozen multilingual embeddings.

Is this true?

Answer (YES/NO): NO